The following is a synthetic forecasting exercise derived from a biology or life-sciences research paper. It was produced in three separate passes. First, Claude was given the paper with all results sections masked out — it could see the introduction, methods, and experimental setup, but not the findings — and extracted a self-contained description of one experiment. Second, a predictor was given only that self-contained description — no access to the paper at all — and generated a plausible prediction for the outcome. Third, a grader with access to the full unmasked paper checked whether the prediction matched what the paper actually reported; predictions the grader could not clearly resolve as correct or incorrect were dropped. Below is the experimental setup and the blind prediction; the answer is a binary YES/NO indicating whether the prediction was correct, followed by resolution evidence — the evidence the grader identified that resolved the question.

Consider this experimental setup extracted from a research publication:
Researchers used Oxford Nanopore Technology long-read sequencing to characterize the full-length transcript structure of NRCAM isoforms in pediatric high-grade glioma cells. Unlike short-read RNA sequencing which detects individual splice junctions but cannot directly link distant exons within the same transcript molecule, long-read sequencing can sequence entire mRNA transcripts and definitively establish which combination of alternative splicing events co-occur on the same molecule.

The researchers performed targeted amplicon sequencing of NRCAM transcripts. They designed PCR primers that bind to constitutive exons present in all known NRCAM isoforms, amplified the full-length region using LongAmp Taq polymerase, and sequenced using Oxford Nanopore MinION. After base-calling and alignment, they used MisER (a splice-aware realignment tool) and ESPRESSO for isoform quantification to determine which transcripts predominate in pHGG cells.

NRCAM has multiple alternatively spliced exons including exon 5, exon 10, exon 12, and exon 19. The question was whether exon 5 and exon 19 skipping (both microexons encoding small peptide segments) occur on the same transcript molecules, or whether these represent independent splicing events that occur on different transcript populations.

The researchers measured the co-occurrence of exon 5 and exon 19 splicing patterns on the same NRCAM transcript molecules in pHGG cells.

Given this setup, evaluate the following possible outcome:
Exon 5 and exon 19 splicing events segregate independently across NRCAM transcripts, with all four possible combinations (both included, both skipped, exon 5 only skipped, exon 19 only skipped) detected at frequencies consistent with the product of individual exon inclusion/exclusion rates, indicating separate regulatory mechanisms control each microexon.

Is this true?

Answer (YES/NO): NO